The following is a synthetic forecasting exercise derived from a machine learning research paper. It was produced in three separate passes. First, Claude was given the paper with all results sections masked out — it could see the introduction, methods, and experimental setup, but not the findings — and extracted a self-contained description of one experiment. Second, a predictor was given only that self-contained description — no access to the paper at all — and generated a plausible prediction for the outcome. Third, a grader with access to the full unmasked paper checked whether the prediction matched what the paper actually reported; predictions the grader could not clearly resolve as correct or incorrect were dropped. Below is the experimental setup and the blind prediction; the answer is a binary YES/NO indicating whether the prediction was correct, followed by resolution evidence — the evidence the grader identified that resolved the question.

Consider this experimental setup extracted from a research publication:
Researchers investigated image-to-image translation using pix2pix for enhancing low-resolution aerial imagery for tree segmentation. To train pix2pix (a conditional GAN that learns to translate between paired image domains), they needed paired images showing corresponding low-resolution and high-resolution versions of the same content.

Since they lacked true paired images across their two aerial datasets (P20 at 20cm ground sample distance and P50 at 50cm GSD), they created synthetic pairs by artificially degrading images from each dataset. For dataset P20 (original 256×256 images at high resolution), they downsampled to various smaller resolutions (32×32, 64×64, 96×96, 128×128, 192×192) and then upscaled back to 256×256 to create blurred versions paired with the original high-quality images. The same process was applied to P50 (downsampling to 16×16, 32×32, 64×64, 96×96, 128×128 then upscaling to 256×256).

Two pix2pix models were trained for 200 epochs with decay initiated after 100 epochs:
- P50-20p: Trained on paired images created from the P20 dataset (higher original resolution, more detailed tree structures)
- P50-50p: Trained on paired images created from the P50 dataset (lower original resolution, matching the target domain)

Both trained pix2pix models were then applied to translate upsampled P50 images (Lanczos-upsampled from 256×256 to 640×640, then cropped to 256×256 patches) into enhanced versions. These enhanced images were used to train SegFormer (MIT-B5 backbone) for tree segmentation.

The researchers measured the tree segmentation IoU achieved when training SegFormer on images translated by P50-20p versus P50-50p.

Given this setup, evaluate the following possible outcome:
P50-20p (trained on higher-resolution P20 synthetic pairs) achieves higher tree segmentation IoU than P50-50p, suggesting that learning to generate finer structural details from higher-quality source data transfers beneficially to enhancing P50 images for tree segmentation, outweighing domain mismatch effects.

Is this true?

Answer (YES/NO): YES